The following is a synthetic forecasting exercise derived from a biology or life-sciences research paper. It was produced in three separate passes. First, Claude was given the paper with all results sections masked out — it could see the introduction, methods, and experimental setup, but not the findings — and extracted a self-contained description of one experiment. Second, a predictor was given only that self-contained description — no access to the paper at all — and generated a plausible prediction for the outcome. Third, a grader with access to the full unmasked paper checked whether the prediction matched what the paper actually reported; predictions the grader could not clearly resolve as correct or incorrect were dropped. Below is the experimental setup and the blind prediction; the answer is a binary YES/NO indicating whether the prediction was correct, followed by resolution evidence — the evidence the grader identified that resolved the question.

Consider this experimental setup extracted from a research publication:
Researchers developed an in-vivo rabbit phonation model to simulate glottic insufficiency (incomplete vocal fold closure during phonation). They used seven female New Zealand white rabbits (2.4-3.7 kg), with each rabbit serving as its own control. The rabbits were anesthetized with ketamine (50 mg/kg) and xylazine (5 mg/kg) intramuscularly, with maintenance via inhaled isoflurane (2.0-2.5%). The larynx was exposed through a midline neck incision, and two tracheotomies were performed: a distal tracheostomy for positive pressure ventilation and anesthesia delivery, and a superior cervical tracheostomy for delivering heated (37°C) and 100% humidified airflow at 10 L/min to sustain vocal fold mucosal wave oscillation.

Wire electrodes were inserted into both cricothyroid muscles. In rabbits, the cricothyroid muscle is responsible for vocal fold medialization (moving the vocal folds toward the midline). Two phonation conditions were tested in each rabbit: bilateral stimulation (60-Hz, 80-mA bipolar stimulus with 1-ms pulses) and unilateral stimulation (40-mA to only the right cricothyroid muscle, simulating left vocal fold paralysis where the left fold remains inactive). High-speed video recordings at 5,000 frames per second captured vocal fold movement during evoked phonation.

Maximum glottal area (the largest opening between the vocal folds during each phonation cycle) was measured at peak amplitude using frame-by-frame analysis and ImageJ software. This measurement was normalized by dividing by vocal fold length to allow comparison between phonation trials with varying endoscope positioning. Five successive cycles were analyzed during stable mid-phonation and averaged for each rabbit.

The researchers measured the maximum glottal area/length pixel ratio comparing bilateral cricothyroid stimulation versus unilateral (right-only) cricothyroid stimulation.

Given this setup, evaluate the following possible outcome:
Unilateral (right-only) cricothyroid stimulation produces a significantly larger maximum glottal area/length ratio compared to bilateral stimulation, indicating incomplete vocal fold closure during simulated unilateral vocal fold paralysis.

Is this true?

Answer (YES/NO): YES